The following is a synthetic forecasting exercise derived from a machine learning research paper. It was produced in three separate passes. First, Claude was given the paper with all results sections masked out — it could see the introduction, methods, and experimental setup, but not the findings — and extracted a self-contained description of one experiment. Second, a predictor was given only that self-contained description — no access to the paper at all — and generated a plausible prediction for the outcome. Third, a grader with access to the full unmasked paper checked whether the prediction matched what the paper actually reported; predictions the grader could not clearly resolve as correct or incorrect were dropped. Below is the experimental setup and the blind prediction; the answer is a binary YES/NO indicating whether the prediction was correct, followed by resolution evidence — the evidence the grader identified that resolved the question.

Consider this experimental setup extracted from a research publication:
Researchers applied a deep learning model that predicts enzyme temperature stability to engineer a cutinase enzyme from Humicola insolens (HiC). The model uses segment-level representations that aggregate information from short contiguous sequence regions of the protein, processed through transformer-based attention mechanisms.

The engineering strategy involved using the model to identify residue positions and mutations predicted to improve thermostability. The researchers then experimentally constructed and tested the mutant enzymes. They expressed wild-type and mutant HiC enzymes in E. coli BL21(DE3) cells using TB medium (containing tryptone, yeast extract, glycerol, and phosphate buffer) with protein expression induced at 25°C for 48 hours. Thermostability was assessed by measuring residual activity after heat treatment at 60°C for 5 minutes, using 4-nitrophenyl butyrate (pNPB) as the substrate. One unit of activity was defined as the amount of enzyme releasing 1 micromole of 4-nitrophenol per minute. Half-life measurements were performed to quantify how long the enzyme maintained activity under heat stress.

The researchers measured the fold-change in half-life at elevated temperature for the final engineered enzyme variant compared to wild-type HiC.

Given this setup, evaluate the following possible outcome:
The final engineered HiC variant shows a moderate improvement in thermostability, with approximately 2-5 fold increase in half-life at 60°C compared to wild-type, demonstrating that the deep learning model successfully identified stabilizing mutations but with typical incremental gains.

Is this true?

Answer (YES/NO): YES